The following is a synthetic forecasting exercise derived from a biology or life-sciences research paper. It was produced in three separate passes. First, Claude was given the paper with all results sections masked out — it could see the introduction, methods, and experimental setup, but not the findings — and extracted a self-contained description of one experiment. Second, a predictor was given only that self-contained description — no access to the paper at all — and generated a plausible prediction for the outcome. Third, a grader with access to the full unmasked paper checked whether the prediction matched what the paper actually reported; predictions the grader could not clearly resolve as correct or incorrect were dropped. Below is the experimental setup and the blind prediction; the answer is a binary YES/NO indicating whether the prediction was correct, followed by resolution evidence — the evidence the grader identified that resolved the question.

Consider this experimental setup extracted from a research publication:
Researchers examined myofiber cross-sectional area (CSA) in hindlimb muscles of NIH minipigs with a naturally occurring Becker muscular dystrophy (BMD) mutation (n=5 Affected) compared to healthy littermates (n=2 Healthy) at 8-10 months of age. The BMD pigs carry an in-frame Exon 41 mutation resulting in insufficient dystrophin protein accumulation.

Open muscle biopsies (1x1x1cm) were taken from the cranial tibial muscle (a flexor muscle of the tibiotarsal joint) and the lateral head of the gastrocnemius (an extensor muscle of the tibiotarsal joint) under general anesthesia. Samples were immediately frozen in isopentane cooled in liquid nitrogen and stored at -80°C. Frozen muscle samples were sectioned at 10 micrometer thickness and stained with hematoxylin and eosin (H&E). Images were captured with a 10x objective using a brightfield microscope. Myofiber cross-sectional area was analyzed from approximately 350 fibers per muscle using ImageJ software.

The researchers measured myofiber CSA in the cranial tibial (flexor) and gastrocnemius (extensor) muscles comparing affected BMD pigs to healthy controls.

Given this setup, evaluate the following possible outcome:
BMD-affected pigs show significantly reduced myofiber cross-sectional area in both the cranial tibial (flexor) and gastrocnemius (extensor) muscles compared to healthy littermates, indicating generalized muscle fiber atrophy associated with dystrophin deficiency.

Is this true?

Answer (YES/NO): NO